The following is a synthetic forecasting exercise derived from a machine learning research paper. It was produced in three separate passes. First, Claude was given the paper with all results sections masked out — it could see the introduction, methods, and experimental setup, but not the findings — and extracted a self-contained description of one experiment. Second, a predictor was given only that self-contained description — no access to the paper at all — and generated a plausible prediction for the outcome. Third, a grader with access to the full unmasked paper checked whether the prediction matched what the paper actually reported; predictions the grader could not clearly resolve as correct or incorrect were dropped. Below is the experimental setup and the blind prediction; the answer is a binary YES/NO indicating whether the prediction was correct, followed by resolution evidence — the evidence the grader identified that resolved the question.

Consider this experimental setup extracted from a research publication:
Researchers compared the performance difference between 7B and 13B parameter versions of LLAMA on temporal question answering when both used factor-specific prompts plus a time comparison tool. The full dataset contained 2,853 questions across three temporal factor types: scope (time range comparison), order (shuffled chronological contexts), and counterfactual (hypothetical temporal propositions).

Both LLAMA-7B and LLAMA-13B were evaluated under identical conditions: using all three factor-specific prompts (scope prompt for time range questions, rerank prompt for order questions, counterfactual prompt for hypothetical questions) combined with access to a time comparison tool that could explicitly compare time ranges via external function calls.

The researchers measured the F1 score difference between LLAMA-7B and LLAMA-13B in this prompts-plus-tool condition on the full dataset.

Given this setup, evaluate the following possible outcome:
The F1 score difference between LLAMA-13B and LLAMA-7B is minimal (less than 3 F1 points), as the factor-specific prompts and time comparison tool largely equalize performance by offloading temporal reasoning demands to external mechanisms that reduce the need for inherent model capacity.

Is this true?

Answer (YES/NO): NO